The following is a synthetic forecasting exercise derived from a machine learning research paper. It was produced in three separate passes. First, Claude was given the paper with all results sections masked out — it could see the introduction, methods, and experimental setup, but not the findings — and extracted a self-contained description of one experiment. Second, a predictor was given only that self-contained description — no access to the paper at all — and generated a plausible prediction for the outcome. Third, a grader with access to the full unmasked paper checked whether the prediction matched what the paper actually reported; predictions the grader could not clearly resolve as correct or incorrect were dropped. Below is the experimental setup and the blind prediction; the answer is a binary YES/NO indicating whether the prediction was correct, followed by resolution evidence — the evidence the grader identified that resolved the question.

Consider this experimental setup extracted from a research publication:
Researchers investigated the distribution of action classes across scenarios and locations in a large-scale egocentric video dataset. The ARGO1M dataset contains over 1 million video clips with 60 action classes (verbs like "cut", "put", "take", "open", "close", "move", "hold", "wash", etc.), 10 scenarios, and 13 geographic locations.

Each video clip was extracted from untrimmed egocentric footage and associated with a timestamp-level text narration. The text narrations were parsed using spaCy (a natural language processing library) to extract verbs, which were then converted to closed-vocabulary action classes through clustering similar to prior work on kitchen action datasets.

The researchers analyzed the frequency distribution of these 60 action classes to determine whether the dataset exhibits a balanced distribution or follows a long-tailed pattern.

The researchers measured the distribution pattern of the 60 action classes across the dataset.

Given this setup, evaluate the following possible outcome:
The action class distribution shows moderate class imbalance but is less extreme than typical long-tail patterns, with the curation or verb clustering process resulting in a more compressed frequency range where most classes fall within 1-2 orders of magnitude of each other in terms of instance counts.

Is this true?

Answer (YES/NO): NO